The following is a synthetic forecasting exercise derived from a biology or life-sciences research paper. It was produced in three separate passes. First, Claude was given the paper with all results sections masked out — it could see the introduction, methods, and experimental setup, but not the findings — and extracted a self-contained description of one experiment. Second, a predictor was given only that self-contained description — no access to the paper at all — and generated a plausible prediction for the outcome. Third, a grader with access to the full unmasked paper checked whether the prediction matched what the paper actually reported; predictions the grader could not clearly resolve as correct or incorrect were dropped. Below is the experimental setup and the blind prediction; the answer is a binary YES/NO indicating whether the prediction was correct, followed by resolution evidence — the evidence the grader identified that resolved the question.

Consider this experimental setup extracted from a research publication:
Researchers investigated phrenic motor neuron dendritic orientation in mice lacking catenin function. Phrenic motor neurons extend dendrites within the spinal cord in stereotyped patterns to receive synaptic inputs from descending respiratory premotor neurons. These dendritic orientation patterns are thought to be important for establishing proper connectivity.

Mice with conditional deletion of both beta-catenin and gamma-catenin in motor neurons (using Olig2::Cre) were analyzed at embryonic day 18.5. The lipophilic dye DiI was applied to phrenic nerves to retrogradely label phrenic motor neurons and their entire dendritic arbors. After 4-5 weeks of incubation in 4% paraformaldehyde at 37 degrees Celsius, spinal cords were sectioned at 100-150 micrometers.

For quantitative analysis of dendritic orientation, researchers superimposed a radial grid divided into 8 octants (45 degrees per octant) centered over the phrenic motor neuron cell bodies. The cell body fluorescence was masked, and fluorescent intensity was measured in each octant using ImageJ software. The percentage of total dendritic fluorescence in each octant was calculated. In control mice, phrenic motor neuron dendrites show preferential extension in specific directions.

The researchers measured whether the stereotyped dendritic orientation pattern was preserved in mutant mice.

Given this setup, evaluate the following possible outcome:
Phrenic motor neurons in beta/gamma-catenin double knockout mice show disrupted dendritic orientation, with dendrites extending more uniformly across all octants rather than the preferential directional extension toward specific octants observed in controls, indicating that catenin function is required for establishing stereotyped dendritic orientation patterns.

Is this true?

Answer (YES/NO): NO